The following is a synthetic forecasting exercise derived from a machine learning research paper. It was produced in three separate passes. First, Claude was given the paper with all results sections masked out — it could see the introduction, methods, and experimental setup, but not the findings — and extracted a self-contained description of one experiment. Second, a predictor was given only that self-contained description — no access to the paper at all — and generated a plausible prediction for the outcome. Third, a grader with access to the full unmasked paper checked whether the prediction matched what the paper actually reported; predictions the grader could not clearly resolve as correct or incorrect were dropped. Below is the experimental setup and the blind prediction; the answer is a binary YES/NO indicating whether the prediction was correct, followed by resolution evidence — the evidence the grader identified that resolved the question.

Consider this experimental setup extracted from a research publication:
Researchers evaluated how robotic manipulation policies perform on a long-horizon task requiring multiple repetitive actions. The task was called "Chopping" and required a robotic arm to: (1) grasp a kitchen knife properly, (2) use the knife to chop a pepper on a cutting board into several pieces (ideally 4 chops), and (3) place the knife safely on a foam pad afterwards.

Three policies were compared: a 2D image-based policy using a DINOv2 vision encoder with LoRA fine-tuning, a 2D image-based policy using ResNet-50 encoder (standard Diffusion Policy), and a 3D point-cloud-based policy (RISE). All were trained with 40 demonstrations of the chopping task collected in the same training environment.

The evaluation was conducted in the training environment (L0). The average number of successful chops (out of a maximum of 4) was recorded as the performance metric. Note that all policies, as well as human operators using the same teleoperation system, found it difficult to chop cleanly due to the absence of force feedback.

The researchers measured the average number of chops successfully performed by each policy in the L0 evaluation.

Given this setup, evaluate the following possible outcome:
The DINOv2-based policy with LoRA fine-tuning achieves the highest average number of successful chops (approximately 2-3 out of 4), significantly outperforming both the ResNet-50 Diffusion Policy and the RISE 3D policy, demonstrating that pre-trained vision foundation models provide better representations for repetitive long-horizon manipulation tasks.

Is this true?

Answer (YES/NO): NO